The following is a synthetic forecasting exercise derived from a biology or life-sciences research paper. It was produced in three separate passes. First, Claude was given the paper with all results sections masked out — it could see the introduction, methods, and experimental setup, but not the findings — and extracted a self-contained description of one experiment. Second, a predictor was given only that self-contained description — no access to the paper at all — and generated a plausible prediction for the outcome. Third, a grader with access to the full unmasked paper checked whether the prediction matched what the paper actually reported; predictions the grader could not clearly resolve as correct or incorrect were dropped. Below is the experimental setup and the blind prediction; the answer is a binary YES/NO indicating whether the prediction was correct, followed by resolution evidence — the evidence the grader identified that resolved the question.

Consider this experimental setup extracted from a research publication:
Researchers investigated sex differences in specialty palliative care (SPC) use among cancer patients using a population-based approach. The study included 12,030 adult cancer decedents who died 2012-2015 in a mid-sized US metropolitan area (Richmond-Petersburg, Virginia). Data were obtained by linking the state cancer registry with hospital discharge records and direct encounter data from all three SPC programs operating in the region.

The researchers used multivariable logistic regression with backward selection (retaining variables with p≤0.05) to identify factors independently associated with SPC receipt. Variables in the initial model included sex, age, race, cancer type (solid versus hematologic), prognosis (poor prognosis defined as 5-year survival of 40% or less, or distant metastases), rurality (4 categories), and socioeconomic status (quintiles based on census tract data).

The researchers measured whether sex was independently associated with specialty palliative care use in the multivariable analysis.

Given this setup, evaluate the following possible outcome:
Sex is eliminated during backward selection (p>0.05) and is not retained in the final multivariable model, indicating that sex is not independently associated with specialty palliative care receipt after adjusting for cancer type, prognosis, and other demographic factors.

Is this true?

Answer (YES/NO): YES